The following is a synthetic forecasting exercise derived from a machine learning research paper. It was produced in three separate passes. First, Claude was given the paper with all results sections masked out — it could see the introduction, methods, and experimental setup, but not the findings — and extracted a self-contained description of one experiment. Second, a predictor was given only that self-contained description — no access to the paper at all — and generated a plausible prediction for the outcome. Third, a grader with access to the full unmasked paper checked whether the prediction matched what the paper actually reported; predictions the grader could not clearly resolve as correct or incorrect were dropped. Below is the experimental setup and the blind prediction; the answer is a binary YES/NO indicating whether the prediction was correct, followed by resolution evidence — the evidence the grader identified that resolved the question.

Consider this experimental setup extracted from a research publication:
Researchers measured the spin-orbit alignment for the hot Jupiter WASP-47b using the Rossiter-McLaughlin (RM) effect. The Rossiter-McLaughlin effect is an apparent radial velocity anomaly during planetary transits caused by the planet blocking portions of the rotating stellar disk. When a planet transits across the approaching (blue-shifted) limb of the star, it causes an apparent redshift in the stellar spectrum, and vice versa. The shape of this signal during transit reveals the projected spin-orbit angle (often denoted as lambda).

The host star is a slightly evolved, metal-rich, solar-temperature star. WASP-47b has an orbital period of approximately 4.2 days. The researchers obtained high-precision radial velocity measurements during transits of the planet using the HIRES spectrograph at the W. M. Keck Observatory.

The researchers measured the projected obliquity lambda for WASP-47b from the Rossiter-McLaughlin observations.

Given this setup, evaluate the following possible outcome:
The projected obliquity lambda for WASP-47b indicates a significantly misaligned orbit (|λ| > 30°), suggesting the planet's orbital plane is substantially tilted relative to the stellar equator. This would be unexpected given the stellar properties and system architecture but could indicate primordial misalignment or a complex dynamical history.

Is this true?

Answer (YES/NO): NO